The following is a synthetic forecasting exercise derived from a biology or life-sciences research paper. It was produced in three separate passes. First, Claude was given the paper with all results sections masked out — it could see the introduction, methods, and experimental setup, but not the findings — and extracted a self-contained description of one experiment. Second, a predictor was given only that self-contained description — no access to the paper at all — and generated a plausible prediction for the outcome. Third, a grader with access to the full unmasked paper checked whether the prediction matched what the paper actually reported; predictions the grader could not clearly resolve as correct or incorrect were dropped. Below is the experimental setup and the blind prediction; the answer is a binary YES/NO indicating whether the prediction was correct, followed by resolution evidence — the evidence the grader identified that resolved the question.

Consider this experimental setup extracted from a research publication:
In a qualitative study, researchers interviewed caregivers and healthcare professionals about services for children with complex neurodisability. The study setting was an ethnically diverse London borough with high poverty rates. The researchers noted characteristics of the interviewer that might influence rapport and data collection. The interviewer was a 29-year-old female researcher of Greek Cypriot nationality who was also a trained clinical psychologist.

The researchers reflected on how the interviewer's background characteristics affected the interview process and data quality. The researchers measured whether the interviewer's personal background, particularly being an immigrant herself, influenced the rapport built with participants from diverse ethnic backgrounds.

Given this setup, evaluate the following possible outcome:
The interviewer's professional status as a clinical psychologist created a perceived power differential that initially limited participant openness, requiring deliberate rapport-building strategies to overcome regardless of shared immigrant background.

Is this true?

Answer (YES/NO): NO